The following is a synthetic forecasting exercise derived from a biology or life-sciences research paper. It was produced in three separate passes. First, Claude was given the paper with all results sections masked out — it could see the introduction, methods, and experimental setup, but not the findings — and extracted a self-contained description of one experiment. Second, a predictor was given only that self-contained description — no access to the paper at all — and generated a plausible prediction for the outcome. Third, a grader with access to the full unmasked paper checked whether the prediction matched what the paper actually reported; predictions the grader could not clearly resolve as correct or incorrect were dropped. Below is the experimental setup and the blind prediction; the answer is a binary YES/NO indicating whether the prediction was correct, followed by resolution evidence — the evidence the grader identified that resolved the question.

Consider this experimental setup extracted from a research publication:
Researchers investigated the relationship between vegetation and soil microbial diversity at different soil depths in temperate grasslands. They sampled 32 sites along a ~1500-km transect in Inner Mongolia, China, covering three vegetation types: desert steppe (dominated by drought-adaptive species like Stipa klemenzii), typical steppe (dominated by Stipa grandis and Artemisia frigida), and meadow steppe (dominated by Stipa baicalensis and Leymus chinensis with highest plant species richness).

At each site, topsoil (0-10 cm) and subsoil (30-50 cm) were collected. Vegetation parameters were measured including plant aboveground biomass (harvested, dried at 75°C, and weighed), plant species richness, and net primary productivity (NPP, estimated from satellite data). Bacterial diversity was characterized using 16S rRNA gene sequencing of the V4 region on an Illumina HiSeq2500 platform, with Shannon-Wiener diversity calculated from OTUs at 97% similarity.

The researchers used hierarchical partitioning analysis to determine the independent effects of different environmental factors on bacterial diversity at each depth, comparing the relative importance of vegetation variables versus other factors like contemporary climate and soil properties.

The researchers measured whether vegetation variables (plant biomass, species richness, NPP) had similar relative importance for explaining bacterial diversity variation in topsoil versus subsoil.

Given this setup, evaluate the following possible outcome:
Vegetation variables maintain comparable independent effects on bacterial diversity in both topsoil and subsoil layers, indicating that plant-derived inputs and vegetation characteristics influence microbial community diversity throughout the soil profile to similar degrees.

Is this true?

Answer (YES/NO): NO